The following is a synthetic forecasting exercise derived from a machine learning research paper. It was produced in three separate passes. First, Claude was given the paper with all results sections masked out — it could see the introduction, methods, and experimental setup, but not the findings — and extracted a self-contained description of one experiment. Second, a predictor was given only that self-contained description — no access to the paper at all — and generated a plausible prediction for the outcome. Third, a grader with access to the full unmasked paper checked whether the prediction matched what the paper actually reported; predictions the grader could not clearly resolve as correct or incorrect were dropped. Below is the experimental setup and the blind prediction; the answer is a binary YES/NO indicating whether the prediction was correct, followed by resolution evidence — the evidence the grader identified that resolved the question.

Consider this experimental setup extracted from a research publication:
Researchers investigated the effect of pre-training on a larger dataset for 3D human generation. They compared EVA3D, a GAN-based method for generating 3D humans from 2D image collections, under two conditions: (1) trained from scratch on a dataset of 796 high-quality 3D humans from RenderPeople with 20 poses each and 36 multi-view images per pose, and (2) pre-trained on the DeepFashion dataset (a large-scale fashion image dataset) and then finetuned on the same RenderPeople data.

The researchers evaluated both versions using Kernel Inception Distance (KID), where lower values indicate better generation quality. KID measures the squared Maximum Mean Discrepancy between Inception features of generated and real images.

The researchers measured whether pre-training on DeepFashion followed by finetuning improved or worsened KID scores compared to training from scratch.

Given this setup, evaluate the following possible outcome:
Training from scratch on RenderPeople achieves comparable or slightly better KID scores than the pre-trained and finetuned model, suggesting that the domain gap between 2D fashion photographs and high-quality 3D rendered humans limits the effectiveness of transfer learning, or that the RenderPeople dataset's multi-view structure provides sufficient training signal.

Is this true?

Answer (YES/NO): YES